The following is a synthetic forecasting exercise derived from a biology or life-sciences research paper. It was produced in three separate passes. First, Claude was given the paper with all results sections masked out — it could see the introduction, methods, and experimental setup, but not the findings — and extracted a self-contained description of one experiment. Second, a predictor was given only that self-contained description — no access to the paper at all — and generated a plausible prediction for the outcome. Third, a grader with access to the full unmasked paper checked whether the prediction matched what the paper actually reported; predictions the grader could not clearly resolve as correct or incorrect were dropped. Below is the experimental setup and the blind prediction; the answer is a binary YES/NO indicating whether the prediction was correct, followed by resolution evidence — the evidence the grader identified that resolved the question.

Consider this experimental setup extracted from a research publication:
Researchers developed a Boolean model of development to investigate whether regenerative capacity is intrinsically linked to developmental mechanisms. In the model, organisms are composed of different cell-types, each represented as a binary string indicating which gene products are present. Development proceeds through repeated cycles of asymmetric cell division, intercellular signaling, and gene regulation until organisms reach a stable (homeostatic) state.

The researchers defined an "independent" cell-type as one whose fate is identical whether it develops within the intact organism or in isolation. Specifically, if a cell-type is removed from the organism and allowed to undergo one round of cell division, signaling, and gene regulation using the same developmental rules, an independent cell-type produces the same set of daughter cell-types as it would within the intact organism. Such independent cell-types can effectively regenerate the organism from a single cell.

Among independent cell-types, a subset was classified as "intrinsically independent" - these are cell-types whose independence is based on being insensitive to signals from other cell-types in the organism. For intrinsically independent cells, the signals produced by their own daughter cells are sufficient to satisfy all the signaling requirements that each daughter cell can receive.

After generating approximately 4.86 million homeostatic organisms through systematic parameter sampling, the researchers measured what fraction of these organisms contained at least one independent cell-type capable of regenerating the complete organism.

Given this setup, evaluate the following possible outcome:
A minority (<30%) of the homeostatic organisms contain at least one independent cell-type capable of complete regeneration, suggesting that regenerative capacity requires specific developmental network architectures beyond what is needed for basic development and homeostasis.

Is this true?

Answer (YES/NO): NO